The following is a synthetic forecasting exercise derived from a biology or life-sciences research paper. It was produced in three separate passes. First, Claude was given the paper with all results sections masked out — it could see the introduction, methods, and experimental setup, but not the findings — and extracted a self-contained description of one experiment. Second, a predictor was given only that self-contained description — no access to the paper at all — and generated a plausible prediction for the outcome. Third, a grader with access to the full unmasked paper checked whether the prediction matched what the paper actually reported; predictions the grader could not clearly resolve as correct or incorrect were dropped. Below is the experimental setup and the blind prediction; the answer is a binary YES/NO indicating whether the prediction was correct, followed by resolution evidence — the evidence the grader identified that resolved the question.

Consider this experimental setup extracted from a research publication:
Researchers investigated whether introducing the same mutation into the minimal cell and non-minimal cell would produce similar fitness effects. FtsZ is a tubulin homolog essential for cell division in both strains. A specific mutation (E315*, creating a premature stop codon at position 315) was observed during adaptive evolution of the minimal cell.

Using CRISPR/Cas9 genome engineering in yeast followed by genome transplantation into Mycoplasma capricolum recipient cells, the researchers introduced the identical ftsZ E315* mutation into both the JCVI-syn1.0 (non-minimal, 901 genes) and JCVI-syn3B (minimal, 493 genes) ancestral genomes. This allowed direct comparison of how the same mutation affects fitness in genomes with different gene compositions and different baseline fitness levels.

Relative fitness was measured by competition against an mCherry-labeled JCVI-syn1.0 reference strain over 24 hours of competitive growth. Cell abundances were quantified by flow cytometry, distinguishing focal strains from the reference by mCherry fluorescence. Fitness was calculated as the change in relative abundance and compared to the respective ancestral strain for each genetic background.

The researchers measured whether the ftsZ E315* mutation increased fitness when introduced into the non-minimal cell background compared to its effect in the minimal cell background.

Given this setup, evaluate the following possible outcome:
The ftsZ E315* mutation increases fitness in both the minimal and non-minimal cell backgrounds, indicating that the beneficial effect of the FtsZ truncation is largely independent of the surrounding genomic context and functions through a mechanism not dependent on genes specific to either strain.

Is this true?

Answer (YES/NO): NO